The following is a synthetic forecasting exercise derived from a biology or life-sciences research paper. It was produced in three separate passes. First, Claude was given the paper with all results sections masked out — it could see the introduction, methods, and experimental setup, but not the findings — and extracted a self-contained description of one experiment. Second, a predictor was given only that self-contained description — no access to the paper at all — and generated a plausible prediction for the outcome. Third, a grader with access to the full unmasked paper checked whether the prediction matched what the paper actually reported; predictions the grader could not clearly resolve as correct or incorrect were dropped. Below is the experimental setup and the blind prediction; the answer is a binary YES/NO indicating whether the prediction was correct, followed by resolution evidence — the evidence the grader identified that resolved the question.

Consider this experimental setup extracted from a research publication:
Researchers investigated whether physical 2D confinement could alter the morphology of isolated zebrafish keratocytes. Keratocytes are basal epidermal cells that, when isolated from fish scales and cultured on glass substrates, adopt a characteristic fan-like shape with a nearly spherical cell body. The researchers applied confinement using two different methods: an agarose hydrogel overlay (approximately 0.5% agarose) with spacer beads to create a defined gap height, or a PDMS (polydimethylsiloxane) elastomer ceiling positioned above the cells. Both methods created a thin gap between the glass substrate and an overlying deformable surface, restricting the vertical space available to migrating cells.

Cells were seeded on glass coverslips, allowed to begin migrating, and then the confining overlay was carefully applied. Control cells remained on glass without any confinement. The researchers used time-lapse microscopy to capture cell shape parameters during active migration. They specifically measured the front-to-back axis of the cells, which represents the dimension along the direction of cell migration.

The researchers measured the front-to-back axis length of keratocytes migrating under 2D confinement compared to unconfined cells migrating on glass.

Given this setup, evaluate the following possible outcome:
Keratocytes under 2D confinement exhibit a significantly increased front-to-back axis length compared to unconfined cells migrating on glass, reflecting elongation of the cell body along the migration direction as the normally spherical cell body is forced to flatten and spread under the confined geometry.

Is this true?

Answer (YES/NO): YES